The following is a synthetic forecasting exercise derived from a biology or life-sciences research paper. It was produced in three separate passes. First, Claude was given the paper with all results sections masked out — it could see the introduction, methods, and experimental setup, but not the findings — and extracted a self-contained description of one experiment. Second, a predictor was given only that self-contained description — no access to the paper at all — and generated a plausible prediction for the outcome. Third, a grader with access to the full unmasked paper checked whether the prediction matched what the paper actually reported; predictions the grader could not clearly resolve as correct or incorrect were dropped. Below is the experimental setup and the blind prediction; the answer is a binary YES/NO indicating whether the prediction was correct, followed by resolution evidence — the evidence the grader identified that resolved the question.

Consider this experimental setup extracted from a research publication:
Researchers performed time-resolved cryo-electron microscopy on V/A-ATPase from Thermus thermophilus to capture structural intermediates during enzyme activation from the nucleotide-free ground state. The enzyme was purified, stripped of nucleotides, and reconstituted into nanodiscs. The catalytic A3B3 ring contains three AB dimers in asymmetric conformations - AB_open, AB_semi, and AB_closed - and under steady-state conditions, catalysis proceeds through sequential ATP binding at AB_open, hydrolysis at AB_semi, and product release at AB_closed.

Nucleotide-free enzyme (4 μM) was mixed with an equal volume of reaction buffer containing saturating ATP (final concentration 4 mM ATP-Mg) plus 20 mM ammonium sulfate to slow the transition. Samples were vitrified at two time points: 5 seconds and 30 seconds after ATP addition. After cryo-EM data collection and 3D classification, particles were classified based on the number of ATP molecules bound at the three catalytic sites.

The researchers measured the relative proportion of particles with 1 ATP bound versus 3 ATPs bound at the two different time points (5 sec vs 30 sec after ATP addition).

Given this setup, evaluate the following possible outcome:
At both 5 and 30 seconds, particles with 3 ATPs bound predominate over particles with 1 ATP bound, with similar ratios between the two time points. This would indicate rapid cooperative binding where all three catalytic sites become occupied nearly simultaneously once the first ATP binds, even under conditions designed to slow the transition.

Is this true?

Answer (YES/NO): NO